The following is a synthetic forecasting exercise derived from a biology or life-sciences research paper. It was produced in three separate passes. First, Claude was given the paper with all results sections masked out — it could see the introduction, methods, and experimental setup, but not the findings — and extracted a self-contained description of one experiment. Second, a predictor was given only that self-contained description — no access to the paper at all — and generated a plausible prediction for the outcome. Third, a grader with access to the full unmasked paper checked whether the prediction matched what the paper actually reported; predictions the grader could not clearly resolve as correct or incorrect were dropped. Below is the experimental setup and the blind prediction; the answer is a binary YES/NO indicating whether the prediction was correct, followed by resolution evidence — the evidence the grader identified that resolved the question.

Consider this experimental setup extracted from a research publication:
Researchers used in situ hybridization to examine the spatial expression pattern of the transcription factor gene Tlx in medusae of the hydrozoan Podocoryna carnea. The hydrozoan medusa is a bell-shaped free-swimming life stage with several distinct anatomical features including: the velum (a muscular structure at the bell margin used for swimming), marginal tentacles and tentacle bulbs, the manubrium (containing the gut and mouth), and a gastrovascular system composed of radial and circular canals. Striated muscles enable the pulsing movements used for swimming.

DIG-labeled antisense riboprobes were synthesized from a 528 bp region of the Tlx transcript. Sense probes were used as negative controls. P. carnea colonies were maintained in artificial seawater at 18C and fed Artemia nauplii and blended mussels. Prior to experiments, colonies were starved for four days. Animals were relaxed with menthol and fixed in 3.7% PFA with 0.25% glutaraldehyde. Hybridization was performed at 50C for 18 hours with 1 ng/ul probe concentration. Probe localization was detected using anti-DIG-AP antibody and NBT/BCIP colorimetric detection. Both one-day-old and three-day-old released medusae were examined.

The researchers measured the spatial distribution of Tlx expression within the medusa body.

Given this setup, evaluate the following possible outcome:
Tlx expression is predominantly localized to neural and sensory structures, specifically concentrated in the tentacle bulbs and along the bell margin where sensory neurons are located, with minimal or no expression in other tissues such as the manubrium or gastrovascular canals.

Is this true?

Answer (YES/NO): NO